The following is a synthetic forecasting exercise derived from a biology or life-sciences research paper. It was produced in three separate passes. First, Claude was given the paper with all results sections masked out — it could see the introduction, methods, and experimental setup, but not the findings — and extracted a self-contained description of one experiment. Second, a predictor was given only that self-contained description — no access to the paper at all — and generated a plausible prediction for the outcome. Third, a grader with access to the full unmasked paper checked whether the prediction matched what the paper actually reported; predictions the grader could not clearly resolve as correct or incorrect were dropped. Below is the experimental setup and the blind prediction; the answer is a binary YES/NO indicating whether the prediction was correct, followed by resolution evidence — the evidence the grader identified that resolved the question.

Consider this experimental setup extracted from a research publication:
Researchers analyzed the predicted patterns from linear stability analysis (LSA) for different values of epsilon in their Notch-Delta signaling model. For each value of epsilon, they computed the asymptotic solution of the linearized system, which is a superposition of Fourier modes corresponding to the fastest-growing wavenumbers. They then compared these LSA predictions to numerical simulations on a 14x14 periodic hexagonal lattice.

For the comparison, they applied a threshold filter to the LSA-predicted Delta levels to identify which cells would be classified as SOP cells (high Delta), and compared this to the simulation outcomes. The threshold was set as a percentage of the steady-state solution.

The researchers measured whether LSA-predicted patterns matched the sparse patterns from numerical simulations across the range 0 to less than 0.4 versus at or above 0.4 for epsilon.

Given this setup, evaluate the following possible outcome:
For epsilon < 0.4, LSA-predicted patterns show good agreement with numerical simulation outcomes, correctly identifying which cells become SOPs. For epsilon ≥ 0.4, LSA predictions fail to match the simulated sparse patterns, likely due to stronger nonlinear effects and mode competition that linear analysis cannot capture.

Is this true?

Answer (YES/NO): NO